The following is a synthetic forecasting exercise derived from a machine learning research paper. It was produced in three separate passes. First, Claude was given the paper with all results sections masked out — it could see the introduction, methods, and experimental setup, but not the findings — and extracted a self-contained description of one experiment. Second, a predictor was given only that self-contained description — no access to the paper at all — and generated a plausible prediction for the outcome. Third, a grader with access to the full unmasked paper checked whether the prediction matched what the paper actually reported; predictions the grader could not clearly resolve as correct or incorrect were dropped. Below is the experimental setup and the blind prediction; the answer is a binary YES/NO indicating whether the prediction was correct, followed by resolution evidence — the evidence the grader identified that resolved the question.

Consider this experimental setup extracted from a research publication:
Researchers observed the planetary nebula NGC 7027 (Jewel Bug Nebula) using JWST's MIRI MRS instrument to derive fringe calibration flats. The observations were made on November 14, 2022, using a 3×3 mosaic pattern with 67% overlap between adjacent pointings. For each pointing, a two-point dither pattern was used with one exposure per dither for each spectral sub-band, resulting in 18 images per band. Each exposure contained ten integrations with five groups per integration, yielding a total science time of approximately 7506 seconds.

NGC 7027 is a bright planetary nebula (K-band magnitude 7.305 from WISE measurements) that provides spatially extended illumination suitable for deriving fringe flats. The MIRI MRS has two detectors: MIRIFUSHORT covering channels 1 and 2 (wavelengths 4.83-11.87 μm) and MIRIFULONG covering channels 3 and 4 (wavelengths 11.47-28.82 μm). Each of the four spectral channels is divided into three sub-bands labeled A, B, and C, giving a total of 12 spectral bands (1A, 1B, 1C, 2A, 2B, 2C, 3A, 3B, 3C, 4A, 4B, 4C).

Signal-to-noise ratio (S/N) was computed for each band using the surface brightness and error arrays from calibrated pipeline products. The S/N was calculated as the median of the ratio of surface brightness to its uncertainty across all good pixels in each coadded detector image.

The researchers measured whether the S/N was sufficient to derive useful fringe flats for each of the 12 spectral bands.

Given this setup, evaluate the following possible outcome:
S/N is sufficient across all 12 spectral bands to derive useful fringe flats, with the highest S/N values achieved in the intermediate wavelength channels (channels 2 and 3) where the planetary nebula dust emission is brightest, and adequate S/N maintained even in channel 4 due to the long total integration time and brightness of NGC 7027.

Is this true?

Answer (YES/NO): NO